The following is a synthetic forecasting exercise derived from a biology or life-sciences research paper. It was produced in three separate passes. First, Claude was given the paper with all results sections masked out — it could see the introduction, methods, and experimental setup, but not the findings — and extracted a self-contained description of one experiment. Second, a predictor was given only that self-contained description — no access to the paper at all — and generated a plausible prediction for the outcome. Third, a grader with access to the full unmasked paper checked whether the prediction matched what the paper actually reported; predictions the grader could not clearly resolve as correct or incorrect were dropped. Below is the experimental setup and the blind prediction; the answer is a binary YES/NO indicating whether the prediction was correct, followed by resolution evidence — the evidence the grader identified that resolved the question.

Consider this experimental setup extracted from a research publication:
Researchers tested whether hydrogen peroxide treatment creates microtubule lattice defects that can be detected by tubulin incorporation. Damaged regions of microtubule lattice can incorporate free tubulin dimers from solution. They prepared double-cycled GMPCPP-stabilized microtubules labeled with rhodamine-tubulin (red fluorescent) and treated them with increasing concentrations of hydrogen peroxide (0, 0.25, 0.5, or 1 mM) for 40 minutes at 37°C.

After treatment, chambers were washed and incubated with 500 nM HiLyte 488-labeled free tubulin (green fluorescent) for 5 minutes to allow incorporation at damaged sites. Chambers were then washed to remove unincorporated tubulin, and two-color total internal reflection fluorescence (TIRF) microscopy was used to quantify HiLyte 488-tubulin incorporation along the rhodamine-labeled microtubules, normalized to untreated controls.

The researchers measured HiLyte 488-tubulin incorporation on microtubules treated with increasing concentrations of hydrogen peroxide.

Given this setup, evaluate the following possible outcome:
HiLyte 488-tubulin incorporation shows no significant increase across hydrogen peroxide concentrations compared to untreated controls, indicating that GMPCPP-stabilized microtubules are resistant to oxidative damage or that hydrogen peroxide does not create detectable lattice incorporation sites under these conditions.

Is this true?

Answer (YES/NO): NO